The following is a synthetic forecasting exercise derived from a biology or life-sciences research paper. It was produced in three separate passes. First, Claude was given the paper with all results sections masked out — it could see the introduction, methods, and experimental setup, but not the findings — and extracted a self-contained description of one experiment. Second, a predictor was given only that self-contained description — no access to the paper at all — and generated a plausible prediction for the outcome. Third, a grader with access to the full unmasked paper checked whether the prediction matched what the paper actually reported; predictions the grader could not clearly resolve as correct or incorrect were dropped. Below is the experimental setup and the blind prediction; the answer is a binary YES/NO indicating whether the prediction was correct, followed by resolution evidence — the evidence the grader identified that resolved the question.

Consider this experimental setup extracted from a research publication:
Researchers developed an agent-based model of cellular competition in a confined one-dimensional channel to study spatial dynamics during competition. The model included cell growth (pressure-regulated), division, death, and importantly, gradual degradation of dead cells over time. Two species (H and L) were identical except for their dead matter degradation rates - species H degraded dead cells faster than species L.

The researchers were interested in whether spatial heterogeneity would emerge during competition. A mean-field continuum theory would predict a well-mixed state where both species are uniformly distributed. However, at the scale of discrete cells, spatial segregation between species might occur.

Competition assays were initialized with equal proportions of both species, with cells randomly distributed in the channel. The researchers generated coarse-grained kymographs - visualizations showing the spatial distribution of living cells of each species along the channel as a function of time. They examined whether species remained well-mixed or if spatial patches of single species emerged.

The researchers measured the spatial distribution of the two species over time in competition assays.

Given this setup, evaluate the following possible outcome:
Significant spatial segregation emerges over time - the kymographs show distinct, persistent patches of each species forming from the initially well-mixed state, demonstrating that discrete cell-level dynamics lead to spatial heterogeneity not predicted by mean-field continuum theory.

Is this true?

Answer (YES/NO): YES